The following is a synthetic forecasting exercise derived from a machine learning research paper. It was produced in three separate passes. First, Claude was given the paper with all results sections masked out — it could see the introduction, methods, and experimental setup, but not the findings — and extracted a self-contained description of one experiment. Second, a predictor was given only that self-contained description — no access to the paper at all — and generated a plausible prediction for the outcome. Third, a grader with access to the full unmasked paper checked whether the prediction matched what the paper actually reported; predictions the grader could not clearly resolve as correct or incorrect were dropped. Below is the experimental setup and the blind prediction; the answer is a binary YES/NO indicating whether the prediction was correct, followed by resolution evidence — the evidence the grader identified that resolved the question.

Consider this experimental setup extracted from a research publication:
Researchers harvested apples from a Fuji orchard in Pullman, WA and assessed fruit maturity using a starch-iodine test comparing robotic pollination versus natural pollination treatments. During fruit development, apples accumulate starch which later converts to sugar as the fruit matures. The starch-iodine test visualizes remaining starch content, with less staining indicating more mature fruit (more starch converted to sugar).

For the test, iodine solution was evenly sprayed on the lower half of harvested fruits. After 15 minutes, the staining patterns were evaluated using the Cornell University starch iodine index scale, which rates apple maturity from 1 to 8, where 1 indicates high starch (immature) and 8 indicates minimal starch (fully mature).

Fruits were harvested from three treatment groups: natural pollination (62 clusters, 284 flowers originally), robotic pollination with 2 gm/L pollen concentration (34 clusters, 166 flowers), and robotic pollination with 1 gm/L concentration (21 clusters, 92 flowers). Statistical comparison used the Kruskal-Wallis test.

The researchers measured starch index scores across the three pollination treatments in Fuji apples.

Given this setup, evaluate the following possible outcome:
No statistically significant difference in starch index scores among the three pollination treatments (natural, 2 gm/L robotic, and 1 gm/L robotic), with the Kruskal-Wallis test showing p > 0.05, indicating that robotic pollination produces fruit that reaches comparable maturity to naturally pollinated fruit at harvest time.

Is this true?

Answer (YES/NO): YES